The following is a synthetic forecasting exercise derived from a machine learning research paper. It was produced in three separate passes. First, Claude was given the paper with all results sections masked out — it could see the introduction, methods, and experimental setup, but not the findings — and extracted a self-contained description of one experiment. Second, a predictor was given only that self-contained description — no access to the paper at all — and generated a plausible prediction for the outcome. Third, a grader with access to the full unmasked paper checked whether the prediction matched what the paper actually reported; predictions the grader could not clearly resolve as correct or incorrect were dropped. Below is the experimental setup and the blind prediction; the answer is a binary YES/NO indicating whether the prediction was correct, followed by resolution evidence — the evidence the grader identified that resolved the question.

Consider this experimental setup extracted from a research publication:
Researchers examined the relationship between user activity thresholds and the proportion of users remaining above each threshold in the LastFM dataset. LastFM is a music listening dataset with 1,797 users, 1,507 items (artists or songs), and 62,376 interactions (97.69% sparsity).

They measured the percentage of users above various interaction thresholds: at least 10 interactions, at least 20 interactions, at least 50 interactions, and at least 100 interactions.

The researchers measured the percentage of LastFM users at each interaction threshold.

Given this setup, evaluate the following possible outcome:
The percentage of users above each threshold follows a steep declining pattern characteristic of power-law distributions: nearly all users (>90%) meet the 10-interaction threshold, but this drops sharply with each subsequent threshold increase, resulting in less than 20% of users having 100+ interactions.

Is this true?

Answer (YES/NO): NO